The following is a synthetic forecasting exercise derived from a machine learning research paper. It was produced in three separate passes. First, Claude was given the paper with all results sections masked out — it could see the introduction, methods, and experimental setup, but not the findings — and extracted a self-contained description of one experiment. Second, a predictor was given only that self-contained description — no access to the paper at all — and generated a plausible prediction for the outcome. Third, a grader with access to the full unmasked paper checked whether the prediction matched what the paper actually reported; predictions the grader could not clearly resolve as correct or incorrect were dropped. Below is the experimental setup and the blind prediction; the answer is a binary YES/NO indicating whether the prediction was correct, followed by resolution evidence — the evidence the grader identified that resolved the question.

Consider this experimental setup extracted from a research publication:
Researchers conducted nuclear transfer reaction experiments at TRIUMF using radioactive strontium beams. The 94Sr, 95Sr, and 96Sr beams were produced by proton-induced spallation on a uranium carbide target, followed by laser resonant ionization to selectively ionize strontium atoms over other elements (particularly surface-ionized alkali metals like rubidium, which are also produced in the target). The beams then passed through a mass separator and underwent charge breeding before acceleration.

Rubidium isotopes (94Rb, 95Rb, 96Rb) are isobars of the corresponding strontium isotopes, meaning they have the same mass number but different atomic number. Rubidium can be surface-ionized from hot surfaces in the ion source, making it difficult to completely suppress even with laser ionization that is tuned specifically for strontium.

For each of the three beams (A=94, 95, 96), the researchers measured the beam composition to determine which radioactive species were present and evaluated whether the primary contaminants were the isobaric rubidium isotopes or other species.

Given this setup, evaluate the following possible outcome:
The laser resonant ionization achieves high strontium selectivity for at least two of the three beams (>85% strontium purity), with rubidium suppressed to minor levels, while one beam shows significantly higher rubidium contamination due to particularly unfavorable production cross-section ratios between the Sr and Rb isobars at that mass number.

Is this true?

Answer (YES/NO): NO